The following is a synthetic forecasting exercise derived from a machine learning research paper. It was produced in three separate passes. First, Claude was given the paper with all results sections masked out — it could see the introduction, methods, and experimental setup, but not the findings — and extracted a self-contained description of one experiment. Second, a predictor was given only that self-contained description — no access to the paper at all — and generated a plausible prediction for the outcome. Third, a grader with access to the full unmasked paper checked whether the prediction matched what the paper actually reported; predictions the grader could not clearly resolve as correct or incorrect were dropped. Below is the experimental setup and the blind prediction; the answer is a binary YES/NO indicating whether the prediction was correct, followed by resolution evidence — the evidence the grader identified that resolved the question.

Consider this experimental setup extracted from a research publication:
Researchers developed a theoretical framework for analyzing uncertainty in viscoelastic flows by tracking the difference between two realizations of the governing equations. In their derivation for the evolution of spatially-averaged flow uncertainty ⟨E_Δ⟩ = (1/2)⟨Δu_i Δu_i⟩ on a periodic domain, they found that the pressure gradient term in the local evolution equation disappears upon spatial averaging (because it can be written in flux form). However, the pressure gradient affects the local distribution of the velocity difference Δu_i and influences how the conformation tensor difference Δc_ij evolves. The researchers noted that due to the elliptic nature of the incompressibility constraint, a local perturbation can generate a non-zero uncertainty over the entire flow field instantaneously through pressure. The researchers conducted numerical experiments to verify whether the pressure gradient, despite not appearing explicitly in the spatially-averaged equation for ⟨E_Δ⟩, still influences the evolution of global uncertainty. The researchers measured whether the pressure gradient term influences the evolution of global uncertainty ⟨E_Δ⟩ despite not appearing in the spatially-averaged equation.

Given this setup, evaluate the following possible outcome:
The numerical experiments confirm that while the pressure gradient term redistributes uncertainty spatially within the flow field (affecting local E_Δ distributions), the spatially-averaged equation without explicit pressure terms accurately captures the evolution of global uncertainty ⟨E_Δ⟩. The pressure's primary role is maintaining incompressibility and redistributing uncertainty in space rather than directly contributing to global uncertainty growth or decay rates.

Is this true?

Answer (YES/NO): NO